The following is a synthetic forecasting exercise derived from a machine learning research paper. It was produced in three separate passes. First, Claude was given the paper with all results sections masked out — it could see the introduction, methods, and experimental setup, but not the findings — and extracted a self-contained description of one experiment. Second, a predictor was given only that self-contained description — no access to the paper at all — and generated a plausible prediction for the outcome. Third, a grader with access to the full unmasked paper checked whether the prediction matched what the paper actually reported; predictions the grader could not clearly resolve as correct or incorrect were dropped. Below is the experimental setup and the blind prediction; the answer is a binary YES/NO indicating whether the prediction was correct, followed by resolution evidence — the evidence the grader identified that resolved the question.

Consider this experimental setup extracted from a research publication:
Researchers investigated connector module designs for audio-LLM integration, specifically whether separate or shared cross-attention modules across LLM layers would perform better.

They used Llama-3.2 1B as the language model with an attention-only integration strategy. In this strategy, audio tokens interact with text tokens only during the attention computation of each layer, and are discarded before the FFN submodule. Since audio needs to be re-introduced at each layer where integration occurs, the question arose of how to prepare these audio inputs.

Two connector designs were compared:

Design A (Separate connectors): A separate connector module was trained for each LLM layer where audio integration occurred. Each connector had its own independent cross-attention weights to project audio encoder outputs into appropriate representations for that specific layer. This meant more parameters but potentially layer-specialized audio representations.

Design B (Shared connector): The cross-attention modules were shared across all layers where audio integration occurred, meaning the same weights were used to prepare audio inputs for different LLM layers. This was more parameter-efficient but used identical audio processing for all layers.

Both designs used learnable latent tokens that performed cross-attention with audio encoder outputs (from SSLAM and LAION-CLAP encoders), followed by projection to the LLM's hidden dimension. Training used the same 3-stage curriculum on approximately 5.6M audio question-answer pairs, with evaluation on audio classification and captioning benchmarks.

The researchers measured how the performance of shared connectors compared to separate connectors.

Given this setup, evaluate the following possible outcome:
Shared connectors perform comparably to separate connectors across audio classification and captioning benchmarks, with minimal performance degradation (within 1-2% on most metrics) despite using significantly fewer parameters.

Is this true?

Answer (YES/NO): NO